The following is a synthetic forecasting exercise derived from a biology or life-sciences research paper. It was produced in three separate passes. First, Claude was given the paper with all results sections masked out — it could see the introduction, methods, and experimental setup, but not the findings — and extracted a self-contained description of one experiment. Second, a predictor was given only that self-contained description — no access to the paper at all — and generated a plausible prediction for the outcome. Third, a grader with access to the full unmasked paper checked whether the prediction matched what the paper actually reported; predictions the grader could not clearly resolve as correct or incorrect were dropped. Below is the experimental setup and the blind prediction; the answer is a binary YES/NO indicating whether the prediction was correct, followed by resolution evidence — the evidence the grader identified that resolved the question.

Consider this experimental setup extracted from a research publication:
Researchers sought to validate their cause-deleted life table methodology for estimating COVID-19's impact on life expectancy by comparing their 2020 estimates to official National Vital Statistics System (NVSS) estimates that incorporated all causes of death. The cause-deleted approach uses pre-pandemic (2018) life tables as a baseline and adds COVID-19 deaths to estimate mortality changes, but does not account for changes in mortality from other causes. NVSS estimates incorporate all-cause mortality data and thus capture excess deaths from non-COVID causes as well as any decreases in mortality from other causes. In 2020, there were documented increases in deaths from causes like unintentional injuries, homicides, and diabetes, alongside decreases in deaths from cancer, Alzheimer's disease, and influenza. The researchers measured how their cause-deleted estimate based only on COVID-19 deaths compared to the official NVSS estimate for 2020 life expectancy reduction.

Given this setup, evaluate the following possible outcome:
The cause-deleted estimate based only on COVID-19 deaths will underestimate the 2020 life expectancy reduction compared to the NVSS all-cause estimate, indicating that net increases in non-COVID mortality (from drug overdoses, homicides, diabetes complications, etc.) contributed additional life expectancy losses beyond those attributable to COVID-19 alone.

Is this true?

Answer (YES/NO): YES